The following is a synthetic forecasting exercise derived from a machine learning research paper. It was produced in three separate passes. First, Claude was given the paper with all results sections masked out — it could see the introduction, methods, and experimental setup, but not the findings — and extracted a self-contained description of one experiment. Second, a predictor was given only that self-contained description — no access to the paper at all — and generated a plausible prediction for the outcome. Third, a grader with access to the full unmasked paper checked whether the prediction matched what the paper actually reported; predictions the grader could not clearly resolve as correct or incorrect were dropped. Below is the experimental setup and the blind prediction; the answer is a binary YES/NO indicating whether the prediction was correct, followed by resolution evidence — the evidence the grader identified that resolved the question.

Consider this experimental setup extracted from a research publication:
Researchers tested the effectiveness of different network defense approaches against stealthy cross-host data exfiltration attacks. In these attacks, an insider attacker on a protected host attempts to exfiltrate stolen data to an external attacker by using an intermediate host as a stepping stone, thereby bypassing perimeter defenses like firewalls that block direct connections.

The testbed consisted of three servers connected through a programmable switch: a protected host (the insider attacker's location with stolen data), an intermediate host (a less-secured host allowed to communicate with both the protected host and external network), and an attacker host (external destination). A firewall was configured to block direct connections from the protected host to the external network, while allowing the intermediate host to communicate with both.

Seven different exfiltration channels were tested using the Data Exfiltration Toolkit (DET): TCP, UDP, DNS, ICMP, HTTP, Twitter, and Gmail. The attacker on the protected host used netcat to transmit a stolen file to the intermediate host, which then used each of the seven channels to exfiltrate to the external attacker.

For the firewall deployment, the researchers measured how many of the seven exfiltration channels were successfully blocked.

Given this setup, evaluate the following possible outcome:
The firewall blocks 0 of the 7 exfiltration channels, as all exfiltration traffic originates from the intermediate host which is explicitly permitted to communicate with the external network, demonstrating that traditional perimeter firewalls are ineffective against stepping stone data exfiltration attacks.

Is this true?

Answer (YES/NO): YES